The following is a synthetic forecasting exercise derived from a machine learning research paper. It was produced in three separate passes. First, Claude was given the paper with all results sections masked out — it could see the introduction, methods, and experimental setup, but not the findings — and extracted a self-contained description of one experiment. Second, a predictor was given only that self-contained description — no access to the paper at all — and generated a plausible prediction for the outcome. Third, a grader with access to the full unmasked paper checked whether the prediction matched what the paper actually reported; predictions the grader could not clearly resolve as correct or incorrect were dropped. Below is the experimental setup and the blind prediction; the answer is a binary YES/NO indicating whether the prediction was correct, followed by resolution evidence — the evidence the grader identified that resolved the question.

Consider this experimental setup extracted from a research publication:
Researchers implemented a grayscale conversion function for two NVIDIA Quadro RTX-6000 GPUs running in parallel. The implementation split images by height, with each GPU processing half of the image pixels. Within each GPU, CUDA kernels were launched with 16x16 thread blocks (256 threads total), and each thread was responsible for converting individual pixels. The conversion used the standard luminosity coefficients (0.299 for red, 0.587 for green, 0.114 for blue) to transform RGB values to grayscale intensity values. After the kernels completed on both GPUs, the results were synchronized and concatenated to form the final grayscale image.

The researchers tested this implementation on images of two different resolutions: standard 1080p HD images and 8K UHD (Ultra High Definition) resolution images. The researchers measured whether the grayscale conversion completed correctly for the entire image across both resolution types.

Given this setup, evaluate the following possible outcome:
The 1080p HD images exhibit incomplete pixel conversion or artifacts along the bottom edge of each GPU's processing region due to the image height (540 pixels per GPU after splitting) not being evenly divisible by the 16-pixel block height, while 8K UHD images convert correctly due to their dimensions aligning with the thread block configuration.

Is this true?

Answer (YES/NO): NO